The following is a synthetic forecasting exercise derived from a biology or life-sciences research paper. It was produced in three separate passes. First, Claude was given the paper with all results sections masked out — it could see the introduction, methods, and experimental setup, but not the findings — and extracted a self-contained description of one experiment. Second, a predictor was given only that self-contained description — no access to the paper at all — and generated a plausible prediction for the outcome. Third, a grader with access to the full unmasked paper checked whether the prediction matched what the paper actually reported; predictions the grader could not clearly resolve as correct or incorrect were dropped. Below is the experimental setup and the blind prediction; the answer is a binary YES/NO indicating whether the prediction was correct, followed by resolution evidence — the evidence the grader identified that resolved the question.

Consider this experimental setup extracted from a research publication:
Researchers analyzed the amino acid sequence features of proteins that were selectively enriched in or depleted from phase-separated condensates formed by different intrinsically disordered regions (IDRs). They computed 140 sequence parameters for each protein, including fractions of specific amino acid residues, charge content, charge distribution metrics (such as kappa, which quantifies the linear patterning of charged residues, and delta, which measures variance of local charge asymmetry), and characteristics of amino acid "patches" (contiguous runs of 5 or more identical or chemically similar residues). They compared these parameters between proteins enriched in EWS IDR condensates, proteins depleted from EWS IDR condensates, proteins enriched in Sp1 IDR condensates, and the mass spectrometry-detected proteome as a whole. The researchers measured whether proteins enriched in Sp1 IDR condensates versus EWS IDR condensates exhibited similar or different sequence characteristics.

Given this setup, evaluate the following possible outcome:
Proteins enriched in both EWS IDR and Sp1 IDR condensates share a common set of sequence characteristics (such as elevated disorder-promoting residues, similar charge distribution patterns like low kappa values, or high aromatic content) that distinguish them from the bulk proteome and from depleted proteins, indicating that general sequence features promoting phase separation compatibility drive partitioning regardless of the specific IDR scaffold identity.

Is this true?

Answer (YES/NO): NO